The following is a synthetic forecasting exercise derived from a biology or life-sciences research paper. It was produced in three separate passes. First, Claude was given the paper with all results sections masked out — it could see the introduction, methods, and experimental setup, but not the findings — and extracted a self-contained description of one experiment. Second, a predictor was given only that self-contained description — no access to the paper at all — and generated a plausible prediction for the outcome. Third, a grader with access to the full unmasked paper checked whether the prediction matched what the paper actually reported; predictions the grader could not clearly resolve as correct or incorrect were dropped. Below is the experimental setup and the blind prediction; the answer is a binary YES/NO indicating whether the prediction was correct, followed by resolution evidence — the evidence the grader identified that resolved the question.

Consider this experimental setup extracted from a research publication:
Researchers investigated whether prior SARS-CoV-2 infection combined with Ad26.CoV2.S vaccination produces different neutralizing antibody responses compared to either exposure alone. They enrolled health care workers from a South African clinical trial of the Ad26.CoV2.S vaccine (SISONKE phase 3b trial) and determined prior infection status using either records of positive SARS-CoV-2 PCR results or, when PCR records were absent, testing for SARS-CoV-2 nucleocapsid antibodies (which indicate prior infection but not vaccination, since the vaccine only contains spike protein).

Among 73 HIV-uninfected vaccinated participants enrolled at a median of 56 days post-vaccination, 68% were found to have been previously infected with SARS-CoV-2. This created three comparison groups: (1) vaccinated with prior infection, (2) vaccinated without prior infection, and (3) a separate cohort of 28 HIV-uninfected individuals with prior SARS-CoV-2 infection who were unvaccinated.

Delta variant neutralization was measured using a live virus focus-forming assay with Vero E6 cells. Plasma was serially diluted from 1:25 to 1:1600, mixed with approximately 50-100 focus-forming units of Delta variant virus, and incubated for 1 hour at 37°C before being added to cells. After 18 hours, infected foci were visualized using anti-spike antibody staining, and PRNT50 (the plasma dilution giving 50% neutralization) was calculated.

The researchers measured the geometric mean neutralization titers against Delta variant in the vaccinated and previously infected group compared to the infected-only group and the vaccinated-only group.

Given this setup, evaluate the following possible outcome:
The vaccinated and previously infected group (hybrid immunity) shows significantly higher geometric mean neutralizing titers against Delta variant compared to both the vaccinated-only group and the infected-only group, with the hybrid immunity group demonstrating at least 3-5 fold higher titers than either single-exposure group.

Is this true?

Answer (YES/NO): YES